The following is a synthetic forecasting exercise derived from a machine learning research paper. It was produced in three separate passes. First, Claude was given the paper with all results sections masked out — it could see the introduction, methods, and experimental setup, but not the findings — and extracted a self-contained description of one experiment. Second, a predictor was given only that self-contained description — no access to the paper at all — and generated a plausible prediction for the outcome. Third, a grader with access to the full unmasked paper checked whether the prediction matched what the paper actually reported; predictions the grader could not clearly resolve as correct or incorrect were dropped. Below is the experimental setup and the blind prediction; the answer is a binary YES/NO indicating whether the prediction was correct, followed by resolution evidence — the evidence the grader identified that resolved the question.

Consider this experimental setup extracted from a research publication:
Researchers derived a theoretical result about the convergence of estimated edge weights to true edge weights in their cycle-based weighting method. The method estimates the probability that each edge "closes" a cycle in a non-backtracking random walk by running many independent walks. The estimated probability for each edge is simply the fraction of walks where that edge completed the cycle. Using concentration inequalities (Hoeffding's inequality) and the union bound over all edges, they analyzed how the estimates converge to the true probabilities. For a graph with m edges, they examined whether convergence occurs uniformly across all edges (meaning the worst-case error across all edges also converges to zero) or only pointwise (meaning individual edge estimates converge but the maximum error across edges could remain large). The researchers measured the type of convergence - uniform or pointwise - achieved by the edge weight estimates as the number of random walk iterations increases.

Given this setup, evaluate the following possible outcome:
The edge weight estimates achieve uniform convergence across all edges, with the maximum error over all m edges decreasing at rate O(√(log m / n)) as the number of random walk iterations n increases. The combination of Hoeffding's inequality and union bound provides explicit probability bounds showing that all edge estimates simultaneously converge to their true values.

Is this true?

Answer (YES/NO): YES